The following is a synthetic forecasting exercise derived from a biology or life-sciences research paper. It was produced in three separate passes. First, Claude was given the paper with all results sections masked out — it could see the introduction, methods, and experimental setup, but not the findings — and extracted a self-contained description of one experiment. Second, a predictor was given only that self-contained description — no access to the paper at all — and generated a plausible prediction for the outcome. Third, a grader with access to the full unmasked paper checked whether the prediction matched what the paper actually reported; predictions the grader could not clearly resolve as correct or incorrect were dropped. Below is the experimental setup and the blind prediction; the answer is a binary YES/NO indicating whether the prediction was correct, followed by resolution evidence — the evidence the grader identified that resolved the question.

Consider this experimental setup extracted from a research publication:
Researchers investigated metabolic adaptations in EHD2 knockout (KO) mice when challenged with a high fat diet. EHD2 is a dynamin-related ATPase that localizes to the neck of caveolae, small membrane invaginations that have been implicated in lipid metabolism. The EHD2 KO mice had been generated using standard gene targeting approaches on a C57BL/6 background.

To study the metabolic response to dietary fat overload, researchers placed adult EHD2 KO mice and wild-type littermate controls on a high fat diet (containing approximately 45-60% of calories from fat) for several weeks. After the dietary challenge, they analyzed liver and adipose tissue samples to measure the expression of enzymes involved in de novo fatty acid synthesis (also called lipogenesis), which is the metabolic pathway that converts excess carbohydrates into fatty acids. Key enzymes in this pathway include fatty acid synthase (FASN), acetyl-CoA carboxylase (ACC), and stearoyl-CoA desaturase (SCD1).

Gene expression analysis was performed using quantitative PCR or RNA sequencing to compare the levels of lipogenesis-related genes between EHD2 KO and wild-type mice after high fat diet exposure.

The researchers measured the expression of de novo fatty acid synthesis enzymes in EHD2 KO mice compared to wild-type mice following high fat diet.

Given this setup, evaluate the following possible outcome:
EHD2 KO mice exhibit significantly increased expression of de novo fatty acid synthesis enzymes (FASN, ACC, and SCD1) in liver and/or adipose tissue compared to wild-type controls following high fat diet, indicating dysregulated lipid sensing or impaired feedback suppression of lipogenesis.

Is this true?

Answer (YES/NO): NO